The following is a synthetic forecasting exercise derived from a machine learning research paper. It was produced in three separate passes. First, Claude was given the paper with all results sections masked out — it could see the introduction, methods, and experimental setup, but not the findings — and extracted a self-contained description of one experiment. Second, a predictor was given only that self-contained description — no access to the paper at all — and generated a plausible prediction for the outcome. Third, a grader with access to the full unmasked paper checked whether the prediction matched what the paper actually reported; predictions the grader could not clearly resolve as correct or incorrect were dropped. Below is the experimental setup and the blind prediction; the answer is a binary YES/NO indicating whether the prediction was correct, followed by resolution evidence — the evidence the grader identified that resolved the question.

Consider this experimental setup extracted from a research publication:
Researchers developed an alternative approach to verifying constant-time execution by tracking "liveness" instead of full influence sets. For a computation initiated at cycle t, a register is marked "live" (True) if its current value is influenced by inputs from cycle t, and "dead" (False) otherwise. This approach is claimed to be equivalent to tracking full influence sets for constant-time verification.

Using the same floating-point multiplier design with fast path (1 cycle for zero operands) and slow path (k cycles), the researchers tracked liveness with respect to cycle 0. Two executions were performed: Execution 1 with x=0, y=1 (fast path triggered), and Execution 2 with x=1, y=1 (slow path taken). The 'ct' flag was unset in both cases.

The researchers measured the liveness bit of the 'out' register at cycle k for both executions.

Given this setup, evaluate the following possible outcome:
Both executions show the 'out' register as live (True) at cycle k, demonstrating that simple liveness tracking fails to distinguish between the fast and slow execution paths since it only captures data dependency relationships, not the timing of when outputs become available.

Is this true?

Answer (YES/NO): NO